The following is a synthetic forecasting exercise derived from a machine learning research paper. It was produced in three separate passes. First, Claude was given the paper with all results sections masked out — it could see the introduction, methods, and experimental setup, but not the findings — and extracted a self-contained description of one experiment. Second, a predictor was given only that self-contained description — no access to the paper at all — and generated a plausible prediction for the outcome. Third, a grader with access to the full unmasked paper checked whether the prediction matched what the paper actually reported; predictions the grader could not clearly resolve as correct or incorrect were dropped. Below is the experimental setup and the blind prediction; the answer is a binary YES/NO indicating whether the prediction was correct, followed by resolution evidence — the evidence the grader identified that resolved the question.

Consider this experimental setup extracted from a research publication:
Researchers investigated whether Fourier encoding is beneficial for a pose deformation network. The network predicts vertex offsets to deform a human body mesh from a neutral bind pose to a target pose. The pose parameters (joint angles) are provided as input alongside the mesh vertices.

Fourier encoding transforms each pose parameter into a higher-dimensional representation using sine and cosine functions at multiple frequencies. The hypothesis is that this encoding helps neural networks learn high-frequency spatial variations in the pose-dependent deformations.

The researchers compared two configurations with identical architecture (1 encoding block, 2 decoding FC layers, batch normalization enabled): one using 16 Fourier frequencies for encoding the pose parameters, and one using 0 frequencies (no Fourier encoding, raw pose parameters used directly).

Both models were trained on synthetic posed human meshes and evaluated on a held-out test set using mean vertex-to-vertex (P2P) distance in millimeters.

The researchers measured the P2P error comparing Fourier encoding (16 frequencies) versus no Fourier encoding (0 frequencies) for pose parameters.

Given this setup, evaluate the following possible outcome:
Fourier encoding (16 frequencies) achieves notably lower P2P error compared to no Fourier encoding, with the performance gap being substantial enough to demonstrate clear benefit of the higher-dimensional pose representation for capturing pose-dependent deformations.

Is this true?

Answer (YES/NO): YES